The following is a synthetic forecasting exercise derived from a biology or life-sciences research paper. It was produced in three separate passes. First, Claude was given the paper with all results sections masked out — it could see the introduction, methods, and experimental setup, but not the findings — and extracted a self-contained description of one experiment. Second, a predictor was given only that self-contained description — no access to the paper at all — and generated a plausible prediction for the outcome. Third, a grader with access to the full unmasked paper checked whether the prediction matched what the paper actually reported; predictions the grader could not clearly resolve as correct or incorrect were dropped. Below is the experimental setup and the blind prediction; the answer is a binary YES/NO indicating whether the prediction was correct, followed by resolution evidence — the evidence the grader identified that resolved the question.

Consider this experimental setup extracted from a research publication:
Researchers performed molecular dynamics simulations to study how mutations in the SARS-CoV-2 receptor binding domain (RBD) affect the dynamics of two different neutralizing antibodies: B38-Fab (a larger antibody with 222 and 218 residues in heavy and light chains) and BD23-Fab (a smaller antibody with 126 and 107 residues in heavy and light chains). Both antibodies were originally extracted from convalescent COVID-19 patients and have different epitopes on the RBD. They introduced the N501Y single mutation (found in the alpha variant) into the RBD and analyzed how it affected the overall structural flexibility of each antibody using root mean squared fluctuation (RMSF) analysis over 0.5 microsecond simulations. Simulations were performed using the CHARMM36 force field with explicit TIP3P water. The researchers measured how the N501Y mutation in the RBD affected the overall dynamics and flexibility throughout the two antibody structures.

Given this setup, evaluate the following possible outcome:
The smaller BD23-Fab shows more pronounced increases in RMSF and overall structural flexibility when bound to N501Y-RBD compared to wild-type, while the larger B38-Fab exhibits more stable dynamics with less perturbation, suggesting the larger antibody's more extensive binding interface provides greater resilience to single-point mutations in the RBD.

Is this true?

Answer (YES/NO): YES